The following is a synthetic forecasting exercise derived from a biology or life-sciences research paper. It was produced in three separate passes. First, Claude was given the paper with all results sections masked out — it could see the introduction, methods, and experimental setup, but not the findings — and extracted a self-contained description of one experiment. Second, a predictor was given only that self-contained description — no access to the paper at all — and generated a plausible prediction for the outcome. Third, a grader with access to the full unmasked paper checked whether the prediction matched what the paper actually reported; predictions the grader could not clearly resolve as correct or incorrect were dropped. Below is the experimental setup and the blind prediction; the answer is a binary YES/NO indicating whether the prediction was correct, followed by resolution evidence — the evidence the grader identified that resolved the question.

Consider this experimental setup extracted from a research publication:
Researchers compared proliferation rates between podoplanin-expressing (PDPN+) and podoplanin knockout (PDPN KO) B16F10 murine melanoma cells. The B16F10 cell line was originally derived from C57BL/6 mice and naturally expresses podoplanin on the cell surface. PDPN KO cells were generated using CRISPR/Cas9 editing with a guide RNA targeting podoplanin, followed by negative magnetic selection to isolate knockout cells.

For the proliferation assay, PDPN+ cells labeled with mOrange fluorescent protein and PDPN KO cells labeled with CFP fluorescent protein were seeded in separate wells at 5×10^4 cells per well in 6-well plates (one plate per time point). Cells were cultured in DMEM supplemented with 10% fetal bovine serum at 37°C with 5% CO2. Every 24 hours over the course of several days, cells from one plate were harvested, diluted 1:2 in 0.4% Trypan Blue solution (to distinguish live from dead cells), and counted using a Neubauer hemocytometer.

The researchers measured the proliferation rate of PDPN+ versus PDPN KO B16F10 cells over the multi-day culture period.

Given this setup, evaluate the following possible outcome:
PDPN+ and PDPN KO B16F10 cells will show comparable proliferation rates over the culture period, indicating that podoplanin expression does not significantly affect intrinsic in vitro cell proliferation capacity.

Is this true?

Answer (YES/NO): YES